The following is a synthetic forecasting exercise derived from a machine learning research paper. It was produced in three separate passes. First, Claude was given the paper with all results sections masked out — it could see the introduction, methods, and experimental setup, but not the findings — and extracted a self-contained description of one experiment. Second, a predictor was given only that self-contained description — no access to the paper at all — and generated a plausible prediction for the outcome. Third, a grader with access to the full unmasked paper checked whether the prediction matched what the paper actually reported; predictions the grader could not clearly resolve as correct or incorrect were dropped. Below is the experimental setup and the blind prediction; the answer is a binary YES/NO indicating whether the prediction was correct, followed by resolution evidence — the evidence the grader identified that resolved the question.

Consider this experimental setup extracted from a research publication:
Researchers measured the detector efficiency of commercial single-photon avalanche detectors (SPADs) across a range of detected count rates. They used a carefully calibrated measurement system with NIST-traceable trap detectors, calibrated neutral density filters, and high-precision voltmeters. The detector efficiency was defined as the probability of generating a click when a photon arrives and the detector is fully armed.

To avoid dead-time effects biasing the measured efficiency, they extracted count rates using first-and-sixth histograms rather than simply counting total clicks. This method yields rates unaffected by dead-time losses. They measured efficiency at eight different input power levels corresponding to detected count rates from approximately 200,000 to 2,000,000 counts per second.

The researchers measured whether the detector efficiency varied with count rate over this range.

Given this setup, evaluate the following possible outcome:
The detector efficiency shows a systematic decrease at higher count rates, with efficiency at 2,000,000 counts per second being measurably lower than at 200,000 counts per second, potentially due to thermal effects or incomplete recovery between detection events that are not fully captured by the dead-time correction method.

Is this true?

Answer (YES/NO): NO